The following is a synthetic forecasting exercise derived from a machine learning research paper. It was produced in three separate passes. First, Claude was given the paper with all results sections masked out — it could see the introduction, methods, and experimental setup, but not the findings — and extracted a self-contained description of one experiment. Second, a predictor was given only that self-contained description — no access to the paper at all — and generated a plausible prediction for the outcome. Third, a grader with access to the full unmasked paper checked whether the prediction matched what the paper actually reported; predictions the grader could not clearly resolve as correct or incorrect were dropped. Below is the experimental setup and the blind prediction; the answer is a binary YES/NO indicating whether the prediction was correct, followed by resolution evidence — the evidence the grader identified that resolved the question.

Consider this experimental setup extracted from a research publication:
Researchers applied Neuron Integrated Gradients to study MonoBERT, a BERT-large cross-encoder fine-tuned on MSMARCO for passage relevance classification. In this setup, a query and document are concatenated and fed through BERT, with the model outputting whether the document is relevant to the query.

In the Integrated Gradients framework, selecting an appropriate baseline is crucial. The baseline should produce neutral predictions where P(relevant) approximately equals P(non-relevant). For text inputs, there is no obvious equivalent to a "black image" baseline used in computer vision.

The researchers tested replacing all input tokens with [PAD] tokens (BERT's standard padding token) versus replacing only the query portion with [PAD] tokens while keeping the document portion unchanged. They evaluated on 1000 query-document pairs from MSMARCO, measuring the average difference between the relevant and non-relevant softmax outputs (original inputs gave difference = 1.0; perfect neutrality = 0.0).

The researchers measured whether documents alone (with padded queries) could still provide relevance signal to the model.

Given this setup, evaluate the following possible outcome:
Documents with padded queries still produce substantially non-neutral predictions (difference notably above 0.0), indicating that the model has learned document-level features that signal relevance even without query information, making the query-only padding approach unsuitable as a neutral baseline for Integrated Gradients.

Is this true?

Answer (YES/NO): YES